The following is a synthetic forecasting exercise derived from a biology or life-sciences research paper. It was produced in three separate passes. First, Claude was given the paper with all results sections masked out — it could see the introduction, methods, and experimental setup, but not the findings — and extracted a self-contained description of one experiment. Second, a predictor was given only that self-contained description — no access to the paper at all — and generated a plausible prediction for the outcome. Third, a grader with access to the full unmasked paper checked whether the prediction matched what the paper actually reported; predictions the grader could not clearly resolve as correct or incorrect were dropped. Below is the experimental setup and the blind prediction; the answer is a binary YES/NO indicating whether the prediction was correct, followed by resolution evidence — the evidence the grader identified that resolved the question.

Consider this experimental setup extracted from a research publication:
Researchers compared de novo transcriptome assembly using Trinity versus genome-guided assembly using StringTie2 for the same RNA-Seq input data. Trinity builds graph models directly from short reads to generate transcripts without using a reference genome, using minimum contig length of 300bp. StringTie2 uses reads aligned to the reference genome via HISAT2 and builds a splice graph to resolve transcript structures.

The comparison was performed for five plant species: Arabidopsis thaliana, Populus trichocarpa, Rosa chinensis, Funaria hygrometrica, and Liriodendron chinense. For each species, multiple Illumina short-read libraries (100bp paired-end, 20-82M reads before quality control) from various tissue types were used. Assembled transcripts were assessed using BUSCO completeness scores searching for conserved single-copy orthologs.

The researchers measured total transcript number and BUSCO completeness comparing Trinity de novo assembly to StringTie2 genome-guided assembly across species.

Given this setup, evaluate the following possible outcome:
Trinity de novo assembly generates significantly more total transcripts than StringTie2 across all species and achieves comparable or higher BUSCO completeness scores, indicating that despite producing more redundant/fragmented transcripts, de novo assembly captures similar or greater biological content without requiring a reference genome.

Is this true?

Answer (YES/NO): NO